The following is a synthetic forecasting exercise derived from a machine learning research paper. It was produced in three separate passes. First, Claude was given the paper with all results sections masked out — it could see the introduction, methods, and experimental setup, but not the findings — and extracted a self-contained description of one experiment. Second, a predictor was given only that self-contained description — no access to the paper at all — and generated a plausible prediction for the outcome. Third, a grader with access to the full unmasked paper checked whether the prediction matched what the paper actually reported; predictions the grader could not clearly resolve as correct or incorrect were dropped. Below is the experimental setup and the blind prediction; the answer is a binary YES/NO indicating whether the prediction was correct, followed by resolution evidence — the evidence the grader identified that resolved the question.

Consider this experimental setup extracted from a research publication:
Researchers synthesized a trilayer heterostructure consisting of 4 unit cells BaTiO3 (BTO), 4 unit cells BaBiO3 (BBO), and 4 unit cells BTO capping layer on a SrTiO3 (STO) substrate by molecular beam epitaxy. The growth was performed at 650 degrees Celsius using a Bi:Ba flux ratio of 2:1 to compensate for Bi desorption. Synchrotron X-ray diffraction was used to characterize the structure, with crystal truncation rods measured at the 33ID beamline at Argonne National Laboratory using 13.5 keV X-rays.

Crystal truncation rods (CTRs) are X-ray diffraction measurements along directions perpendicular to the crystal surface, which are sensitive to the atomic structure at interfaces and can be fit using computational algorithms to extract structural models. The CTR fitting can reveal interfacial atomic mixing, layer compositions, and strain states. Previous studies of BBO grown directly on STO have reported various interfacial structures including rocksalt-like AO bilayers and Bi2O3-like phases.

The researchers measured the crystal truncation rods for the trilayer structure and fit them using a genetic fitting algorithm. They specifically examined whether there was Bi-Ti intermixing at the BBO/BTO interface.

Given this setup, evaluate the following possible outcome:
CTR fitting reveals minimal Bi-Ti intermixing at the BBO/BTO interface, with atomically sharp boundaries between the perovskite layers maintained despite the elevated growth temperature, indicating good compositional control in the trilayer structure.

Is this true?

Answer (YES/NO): NO